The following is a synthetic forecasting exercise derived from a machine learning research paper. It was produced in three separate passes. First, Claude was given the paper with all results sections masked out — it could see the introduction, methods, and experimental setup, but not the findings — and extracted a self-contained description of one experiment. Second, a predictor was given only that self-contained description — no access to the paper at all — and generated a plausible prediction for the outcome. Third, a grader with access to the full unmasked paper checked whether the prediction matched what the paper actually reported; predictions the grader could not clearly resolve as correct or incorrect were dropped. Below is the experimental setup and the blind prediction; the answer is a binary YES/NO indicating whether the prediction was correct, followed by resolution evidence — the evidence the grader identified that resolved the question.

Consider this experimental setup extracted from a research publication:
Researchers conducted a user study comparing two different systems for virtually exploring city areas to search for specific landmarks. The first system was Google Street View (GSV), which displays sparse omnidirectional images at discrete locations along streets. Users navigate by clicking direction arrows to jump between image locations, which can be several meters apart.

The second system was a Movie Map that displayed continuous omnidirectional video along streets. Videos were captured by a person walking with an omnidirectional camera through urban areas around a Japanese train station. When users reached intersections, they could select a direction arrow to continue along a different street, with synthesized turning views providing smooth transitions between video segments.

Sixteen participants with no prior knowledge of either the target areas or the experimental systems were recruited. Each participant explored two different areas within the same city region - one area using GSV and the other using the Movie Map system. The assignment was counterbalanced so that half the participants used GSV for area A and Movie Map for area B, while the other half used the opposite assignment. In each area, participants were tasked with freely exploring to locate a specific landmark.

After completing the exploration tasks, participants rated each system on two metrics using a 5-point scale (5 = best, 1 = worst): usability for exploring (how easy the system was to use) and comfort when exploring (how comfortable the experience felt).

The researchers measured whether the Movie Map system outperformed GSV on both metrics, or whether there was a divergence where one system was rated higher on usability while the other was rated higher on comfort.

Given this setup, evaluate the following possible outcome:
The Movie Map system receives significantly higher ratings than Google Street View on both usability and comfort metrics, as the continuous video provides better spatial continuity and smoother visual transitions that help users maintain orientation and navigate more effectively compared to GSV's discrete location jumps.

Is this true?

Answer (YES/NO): NO